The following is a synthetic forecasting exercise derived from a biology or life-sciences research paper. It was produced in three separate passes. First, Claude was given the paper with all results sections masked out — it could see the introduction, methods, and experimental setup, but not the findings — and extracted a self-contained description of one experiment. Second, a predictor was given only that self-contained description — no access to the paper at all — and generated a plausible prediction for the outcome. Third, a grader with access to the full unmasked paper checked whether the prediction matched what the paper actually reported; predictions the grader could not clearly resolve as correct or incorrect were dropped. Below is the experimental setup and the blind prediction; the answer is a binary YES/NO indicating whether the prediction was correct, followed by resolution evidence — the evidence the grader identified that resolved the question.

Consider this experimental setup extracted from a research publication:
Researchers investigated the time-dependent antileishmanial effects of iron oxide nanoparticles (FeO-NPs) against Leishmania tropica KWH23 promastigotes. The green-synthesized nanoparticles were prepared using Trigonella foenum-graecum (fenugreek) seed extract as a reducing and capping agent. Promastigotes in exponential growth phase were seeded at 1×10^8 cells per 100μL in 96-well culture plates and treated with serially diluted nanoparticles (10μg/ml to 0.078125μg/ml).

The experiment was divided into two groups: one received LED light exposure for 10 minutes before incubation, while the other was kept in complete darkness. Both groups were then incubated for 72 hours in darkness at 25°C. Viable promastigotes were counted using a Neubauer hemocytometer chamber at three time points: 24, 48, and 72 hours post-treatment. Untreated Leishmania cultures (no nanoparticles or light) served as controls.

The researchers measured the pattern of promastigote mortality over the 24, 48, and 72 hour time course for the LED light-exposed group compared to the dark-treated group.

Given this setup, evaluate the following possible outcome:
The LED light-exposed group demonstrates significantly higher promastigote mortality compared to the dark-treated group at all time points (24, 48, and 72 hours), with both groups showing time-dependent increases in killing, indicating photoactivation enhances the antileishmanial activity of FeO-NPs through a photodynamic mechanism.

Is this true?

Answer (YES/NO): YES